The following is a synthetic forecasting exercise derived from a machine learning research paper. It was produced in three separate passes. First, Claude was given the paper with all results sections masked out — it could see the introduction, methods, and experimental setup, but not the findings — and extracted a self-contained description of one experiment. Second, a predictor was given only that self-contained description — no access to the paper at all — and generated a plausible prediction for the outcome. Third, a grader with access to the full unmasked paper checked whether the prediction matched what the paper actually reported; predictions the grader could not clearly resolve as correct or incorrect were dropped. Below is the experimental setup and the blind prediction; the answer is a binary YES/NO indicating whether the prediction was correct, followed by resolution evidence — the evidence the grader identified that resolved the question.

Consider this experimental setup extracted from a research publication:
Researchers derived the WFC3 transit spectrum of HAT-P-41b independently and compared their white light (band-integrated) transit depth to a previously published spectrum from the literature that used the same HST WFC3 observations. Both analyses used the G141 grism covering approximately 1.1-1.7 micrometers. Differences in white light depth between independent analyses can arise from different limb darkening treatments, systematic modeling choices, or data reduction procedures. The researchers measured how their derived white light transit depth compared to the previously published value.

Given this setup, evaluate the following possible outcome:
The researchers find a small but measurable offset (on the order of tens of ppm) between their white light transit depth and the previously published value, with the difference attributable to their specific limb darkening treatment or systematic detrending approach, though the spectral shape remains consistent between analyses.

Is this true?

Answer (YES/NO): YES